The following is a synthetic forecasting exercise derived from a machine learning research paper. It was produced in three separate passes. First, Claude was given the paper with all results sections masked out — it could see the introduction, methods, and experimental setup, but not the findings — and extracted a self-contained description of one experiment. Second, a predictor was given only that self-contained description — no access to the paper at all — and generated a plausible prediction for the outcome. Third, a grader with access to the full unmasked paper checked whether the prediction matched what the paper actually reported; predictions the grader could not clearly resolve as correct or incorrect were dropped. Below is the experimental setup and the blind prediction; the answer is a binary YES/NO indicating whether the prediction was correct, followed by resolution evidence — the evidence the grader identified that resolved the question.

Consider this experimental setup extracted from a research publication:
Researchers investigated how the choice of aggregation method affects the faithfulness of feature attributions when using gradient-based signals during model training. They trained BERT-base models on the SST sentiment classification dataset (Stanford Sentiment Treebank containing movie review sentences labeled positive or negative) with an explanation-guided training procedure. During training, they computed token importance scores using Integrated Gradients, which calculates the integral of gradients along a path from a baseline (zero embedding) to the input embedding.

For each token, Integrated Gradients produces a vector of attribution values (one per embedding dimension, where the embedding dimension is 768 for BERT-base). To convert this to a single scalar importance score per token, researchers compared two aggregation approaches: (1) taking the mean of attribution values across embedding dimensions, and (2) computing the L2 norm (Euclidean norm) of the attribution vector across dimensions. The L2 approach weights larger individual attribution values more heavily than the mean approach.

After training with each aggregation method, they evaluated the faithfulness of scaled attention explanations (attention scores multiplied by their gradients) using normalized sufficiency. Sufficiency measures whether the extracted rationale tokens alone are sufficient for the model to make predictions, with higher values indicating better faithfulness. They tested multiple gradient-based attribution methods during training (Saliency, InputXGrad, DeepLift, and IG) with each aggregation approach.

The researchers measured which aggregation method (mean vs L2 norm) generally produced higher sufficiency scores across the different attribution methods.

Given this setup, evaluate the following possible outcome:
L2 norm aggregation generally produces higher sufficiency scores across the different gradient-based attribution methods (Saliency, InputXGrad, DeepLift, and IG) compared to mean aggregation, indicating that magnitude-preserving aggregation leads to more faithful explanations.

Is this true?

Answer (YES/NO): YES